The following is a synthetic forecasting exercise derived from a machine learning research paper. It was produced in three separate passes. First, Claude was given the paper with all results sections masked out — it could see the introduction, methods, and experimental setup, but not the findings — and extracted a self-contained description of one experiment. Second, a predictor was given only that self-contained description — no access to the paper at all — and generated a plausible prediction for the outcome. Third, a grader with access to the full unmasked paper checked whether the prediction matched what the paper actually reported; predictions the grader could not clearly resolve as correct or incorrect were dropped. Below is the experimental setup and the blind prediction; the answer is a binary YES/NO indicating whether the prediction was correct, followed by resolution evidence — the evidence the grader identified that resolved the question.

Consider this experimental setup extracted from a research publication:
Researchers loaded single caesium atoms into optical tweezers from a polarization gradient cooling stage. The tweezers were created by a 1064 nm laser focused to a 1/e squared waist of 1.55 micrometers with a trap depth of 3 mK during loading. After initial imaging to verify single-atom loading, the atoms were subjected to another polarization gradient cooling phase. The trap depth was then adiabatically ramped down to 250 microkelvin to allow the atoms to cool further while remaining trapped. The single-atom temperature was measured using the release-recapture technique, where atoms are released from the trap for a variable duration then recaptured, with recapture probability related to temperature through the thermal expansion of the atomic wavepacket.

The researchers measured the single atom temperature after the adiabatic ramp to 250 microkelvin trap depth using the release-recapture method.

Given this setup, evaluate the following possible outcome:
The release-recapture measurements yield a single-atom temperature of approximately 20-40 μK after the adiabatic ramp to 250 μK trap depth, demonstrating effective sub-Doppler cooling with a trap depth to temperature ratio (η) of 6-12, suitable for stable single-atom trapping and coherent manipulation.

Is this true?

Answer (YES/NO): NO